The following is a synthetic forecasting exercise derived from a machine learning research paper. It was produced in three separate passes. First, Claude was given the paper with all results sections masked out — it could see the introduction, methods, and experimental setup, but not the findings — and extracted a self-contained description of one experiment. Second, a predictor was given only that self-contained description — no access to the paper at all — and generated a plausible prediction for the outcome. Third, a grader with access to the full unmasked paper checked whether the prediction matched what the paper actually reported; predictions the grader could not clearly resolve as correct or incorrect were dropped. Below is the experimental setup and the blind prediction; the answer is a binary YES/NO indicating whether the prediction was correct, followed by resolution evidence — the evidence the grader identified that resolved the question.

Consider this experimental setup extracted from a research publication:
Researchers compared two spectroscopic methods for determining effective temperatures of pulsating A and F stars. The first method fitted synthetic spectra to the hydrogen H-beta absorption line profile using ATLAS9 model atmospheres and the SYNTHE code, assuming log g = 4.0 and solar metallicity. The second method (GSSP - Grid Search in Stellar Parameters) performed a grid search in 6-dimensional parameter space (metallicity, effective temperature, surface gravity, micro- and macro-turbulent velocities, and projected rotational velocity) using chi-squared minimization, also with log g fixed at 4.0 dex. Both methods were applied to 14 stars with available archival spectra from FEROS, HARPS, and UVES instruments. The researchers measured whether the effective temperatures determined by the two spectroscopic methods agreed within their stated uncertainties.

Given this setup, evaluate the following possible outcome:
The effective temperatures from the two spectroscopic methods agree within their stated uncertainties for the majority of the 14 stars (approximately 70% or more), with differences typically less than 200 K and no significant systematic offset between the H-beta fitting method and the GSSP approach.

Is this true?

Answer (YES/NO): YES